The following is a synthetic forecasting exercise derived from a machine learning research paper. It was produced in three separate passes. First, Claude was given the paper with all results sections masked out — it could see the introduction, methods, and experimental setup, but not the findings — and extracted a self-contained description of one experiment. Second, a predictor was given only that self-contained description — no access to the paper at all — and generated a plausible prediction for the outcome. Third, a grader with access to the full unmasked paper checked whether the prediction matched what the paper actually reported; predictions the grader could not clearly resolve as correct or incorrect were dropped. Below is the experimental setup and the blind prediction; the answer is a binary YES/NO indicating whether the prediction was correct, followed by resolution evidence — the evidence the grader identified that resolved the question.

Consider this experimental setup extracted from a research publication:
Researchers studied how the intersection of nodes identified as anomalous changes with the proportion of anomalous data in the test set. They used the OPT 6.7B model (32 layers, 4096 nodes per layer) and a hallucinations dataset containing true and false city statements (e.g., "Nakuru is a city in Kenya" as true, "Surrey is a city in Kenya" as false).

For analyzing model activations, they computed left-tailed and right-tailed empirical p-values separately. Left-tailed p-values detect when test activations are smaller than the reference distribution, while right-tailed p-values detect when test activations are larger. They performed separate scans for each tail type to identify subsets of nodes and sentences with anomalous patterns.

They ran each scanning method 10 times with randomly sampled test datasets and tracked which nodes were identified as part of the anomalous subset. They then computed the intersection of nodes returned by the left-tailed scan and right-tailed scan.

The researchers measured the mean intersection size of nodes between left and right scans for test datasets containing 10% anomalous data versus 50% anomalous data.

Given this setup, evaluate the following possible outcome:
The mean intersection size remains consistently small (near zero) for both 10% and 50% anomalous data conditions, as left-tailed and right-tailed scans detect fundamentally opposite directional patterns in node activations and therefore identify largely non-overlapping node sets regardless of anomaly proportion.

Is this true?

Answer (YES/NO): NO